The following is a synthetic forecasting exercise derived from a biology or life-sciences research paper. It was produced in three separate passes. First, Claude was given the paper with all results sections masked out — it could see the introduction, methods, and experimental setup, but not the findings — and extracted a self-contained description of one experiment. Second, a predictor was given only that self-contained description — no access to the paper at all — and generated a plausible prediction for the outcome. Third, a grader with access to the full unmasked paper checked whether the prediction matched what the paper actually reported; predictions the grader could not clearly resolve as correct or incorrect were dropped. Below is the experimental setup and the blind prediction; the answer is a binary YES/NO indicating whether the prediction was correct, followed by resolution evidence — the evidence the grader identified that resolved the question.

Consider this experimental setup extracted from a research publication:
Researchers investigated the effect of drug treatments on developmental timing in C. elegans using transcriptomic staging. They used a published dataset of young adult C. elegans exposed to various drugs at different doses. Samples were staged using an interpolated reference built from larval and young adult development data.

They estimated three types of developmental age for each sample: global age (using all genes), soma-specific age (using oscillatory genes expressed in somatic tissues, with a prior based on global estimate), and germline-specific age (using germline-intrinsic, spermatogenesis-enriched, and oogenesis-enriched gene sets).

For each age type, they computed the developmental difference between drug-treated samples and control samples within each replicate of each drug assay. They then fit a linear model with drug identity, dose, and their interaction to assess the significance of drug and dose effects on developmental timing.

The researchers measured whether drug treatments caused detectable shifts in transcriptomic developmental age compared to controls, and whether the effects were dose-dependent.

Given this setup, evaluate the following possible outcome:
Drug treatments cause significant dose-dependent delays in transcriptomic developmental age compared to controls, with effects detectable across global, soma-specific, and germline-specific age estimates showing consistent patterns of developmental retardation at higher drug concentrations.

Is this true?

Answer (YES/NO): NO